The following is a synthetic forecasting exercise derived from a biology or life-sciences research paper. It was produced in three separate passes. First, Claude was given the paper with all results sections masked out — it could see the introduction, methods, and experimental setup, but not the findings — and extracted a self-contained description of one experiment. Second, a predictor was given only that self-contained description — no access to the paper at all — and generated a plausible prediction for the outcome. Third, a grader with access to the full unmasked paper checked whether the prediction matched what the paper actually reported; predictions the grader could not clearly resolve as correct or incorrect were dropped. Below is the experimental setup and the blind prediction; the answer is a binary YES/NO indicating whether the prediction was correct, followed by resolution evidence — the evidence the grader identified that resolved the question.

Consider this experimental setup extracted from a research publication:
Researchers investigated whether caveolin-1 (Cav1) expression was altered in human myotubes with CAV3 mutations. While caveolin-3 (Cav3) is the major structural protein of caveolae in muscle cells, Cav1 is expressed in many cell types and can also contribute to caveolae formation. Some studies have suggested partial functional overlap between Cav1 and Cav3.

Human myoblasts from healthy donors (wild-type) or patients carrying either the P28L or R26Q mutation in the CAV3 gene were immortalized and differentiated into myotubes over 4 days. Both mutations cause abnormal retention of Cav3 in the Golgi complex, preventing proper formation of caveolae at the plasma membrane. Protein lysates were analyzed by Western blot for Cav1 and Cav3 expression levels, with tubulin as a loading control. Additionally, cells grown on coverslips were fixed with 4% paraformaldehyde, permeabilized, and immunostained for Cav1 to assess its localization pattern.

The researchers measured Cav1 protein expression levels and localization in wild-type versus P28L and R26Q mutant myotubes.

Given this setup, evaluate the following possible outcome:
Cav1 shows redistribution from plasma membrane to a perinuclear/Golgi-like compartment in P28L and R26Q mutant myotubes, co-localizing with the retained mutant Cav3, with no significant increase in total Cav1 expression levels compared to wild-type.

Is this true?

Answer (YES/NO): YES